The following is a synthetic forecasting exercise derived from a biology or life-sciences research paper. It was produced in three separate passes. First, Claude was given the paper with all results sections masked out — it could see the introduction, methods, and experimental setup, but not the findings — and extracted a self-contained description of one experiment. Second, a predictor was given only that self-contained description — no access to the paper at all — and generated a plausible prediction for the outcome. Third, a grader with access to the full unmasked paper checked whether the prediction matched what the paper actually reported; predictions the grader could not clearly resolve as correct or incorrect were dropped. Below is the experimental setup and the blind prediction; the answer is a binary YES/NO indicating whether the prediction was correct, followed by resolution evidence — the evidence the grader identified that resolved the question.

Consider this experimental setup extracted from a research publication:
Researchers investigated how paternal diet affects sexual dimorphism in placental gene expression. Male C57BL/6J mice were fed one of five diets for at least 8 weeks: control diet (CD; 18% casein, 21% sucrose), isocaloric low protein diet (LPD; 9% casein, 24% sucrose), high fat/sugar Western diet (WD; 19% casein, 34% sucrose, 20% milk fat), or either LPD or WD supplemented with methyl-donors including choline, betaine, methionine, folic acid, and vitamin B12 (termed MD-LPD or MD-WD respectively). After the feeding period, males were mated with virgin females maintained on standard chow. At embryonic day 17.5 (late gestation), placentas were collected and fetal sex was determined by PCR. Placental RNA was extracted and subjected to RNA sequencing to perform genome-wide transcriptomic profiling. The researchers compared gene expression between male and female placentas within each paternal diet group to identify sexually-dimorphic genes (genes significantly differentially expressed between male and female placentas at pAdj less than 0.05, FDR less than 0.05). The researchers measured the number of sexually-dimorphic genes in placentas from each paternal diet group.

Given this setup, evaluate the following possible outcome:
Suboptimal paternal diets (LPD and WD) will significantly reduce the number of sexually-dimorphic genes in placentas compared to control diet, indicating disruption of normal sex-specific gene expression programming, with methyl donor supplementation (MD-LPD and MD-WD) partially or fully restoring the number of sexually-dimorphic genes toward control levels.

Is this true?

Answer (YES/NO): NO